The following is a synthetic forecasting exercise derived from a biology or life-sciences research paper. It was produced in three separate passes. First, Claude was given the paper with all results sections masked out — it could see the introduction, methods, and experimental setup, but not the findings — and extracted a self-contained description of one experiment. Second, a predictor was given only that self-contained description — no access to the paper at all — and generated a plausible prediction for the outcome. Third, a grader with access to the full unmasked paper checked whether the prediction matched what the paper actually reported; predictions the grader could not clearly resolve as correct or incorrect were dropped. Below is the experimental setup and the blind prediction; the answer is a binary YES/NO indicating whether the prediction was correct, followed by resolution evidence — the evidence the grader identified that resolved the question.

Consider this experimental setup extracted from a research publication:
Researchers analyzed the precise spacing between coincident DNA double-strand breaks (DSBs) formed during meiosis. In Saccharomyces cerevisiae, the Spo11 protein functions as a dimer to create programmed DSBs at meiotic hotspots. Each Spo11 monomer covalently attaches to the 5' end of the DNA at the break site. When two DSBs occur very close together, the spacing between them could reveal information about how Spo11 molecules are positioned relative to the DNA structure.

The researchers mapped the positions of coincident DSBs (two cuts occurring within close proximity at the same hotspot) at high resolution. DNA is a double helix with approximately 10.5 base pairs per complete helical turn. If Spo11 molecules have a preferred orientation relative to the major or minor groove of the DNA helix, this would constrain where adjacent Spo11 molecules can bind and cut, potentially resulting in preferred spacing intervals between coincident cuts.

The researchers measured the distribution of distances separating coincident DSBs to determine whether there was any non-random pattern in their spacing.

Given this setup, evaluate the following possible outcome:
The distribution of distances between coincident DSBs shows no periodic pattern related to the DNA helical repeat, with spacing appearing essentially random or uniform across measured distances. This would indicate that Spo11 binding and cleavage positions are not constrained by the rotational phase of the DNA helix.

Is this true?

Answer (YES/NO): NO